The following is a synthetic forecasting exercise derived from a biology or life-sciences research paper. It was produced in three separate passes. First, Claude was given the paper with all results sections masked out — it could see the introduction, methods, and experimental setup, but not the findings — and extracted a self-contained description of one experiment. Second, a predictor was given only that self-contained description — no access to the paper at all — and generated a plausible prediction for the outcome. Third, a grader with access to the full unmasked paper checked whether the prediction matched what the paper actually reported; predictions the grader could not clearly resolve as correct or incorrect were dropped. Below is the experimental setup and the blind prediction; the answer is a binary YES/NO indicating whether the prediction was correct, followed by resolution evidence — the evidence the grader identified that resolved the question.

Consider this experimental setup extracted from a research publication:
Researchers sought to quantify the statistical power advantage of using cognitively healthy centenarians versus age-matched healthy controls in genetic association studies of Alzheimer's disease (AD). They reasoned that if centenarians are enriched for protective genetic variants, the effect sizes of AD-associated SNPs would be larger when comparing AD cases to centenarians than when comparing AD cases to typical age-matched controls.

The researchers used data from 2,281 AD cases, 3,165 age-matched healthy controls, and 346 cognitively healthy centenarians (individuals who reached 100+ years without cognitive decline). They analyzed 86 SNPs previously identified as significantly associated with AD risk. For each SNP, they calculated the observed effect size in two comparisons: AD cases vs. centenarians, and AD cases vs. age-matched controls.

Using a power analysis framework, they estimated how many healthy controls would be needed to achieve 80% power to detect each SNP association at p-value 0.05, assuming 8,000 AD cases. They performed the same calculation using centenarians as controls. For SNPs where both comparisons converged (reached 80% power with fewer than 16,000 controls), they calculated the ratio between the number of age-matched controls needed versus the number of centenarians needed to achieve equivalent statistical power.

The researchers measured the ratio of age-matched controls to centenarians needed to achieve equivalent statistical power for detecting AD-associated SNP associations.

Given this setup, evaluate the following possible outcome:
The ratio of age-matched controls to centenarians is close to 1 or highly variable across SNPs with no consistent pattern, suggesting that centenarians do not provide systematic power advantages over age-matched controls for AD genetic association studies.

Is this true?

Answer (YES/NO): NO